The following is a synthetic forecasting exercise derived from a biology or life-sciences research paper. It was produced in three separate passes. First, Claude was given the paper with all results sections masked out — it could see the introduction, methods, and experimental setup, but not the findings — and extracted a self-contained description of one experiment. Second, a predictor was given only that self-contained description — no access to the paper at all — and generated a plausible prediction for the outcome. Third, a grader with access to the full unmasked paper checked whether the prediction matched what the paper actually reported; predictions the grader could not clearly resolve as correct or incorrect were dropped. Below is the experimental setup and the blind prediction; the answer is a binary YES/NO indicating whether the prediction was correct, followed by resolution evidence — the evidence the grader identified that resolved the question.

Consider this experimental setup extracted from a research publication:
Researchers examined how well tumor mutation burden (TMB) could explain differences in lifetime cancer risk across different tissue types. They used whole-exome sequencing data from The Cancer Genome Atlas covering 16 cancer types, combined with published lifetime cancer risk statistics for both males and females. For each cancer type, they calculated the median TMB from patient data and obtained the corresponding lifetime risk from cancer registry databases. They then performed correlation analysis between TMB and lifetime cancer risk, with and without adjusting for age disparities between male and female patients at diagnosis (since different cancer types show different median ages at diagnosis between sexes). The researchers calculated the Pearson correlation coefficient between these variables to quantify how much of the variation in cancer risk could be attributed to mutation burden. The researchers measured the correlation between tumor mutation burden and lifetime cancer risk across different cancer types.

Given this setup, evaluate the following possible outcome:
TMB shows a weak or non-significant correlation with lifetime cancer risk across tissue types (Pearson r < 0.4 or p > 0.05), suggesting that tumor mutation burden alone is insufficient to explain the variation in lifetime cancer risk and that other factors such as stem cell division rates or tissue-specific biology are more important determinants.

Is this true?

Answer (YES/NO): NO